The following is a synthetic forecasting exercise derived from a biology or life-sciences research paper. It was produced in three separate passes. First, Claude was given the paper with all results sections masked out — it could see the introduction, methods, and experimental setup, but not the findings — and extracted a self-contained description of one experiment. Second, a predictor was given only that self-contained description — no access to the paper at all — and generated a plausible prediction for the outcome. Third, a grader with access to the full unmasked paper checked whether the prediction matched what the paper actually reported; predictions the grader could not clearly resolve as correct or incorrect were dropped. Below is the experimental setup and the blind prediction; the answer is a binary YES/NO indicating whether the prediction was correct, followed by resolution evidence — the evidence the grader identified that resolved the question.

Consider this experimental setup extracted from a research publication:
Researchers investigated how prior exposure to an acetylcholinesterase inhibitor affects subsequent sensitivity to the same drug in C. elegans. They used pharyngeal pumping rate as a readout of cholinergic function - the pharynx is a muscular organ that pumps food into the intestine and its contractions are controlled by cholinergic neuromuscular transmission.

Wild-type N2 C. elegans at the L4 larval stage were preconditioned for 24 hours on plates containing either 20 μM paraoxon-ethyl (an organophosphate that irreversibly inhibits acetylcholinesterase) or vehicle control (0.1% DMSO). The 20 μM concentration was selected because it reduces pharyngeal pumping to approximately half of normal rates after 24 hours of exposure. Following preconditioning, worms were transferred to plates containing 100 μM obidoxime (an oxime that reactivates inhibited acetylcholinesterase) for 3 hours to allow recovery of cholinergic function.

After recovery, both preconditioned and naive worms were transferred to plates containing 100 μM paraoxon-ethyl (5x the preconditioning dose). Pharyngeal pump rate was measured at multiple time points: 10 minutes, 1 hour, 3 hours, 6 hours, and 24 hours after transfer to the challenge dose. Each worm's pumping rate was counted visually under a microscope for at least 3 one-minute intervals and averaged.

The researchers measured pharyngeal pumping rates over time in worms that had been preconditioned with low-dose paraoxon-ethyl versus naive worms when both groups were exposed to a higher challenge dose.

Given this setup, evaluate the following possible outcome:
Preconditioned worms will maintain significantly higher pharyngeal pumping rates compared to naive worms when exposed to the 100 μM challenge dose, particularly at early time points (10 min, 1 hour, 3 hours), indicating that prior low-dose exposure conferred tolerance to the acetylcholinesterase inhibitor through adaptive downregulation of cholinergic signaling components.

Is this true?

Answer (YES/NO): NO